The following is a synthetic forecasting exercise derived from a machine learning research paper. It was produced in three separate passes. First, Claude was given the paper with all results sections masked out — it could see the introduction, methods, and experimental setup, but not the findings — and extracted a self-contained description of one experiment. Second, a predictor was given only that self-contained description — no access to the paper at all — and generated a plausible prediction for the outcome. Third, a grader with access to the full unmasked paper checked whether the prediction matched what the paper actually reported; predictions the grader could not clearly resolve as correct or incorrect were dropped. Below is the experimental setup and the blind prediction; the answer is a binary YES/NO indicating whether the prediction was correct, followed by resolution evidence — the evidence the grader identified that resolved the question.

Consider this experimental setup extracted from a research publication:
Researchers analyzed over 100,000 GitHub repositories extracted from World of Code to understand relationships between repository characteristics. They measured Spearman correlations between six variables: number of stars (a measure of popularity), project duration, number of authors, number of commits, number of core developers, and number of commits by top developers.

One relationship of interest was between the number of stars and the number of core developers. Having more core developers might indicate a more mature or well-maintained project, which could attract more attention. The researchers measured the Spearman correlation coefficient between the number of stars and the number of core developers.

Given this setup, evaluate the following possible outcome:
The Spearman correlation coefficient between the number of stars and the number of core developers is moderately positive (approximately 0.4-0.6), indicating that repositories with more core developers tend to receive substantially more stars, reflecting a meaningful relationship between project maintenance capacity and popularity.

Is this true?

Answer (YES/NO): NO